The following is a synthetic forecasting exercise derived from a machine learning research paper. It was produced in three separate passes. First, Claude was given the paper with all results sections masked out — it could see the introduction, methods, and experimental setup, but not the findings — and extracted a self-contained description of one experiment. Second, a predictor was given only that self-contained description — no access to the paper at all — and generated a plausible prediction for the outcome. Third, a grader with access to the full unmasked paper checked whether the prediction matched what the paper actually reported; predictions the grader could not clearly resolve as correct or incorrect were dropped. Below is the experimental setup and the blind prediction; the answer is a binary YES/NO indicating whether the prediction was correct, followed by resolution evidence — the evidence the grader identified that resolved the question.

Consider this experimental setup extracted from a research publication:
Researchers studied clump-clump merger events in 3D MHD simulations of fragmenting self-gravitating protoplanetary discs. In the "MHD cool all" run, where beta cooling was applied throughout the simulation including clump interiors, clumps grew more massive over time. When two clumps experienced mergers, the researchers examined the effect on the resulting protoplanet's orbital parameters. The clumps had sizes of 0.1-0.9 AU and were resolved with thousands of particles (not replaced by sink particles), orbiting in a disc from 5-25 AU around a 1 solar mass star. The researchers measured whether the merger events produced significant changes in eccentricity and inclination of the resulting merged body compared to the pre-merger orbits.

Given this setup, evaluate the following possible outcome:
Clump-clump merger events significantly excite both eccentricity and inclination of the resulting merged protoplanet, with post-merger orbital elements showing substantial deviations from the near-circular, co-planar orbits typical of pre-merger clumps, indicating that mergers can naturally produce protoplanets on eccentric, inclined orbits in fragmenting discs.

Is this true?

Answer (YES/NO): NO